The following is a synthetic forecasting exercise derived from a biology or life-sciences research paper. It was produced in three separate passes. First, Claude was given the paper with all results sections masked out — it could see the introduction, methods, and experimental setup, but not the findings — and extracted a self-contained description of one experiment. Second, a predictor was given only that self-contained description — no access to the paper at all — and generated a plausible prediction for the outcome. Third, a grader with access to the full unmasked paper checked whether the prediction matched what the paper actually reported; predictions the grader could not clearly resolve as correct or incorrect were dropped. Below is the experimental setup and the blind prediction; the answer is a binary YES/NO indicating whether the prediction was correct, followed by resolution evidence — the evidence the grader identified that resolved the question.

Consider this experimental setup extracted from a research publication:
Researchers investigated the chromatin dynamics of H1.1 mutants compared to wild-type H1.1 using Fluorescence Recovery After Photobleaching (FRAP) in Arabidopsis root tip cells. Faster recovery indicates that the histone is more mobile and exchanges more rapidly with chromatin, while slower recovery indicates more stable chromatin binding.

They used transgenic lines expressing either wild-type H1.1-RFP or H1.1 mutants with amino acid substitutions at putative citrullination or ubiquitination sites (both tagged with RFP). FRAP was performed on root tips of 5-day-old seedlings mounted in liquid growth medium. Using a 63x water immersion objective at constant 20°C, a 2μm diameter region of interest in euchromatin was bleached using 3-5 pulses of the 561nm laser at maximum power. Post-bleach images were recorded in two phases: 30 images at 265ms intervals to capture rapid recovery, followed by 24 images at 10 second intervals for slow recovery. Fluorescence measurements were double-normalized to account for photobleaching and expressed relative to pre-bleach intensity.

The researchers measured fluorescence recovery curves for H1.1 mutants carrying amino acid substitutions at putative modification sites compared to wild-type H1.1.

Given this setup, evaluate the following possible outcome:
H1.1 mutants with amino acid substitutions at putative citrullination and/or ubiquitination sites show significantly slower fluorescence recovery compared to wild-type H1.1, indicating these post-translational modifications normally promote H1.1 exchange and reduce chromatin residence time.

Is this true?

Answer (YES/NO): NO